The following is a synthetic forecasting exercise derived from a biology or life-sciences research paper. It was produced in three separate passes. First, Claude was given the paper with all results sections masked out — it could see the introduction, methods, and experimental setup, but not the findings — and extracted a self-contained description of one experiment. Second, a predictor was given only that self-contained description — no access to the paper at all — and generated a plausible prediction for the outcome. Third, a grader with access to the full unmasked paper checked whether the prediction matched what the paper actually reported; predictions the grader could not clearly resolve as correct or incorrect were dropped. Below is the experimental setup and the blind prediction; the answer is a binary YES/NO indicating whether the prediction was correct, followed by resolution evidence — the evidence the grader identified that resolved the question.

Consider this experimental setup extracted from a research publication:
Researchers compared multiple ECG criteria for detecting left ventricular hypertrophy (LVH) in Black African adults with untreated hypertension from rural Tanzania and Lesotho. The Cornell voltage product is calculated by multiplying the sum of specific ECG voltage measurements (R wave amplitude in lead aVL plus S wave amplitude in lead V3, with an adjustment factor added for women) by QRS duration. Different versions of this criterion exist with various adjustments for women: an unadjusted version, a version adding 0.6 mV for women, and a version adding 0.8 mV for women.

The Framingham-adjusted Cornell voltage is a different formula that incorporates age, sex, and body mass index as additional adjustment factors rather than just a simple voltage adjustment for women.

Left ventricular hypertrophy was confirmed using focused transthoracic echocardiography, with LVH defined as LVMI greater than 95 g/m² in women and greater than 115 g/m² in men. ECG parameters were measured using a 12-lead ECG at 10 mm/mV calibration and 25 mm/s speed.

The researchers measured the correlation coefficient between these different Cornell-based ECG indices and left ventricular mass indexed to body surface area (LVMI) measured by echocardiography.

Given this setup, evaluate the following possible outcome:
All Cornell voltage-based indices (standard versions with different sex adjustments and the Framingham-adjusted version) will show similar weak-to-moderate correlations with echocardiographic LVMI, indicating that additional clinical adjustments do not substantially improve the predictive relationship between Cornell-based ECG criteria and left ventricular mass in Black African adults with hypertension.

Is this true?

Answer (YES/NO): NO